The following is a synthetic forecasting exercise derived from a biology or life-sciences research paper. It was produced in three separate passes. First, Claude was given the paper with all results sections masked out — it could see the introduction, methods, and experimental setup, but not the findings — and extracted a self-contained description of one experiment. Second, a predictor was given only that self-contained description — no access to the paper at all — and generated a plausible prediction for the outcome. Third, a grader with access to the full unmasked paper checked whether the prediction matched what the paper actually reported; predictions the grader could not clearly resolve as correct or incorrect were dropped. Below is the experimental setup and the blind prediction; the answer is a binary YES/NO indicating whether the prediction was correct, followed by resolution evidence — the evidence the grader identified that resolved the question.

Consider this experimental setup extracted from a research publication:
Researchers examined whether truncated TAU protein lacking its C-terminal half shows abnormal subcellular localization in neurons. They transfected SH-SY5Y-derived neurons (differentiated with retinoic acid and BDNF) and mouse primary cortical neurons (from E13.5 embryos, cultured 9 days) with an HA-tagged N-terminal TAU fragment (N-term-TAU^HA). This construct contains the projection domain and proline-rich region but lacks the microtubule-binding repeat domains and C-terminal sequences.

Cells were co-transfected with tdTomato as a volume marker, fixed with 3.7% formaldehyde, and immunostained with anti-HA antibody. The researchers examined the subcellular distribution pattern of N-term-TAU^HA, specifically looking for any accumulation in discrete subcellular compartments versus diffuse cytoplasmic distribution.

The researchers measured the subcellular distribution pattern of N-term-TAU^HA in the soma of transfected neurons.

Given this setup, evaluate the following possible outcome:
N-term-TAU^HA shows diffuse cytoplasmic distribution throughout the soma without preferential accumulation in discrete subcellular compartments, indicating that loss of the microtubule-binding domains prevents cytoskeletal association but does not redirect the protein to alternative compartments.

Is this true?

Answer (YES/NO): NO